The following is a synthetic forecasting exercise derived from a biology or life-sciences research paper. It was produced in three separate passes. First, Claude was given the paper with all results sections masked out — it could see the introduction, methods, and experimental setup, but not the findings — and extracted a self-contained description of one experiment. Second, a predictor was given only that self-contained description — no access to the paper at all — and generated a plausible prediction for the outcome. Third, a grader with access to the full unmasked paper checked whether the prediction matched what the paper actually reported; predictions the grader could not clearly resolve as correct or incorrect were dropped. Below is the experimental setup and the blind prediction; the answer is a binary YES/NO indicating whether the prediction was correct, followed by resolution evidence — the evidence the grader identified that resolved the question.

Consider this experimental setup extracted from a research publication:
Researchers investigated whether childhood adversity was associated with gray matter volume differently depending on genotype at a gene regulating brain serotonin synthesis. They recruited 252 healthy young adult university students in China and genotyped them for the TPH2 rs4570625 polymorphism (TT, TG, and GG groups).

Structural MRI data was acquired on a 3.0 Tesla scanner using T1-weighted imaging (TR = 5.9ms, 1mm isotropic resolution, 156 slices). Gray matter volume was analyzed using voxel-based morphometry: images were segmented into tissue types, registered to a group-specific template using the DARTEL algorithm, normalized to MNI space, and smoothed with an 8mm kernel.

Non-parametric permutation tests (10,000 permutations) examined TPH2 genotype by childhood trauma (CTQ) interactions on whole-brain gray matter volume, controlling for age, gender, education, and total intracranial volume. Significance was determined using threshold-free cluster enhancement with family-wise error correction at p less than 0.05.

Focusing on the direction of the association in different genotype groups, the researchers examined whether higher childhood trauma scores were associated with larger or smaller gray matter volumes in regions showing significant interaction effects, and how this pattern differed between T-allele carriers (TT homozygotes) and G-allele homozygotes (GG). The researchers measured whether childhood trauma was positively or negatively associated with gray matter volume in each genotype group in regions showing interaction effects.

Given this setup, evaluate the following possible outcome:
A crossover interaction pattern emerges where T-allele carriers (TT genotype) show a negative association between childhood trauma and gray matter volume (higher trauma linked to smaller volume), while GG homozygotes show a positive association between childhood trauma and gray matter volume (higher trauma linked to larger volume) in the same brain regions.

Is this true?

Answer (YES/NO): NO